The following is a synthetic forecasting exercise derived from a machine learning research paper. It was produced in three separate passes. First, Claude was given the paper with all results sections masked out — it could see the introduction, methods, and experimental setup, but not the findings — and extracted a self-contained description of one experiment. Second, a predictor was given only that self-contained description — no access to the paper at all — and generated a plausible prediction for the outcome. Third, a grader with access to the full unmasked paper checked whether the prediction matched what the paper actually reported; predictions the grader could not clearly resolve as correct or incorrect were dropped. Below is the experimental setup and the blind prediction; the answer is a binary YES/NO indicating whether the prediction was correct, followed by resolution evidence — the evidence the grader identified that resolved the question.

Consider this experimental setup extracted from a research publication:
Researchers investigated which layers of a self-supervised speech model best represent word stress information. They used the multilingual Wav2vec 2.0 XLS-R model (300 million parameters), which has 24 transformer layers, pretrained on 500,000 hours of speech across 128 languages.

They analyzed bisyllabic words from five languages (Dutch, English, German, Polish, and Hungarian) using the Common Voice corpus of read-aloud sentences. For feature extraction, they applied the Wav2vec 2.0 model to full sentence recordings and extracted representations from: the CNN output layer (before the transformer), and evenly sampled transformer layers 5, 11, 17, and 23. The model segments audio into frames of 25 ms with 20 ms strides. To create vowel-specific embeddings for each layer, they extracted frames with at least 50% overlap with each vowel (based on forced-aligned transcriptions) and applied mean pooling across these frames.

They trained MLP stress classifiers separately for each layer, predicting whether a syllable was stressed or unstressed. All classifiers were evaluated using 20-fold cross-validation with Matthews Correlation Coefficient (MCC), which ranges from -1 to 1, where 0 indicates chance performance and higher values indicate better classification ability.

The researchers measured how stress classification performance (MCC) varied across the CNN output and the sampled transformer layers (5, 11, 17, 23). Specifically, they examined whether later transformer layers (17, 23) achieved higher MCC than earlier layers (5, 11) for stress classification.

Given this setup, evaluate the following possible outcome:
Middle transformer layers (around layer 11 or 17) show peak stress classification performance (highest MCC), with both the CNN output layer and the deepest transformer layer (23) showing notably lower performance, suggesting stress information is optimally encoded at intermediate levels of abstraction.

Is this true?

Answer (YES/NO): YES